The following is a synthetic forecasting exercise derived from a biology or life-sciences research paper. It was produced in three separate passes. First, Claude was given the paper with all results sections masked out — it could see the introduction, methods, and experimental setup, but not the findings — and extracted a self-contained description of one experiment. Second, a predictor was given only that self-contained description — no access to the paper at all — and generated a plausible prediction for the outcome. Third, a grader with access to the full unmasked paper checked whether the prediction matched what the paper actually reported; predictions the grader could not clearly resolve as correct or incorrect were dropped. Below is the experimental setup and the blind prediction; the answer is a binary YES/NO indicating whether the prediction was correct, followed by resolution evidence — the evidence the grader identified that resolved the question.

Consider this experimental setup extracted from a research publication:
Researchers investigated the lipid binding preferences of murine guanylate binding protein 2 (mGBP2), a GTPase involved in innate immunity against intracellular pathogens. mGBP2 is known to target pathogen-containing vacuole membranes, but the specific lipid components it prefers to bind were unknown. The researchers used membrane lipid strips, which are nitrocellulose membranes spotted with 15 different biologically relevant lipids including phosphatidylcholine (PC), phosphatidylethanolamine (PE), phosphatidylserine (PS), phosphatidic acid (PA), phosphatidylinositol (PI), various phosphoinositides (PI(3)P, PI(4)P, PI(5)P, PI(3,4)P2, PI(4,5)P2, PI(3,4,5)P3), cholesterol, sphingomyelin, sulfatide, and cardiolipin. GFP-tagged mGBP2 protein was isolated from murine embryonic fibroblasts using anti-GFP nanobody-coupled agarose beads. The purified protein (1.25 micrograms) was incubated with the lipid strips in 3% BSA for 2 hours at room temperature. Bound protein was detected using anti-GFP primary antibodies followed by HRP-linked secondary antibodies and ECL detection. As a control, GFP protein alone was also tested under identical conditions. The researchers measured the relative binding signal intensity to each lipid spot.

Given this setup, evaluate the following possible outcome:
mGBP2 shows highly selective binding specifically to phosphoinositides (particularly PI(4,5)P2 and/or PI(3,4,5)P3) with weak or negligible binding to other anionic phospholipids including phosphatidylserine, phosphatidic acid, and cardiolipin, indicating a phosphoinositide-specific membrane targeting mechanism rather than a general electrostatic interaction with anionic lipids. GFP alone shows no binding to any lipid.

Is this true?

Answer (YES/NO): NO